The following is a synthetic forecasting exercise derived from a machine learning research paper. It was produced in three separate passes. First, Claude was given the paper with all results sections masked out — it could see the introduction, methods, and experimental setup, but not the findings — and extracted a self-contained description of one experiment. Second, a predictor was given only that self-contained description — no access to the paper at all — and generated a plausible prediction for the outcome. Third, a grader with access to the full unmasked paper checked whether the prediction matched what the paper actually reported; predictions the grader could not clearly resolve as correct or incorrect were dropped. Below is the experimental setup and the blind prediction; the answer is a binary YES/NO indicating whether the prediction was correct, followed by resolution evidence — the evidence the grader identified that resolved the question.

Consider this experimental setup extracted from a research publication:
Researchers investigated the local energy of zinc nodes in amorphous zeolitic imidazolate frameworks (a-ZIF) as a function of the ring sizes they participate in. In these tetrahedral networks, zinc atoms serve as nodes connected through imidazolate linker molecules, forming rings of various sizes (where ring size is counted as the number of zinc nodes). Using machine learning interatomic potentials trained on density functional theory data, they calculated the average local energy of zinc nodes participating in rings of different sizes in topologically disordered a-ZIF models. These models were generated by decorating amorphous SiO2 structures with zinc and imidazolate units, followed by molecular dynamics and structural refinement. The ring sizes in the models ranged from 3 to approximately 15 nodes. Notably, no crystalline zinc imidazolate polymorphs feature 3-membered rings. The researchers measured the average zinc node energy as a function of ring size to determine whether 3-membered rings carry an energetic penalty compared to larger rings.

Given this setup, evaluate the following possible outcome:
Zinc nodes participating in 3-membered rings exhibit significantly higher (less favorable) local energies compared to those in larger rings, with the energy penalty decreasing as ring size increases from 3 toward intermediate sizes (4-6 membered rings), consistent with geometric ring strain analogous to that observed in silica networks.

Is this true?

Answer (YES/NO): NO